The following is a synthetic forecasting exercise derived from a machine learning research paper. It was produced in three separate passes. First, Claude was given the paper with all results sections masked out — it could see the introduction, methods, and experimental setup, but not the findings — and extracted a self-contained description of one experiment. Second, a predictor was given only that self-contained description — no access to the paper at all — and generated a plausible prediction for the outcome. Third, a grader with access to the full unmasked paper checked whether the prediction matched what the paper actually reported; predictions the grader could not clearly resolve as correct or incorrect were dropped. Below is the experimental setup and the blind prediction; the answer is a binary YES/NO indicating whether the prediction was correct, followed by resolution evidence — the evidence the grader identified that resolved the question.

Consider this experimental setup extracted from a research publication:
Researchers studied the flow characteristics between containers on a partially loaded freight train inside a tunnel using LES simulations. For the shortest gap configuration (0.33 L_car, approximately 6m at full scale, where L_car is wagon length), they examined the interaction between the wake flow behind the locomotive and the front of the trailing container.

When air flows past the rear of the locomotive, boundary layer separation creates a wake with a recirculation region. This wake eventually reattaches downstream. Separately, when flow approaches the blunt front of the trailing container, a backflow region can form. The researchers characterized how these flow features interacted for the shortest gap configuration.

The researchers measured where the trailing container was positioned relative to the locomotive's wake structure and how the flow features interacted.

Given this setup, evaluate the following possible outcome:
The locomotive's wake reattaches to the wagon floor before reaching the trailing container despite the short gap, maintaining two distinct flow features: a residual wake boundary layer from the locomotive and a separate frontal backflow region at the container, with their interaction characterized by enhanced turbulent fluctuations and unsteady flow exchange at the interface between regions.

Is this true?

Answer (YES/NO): NO